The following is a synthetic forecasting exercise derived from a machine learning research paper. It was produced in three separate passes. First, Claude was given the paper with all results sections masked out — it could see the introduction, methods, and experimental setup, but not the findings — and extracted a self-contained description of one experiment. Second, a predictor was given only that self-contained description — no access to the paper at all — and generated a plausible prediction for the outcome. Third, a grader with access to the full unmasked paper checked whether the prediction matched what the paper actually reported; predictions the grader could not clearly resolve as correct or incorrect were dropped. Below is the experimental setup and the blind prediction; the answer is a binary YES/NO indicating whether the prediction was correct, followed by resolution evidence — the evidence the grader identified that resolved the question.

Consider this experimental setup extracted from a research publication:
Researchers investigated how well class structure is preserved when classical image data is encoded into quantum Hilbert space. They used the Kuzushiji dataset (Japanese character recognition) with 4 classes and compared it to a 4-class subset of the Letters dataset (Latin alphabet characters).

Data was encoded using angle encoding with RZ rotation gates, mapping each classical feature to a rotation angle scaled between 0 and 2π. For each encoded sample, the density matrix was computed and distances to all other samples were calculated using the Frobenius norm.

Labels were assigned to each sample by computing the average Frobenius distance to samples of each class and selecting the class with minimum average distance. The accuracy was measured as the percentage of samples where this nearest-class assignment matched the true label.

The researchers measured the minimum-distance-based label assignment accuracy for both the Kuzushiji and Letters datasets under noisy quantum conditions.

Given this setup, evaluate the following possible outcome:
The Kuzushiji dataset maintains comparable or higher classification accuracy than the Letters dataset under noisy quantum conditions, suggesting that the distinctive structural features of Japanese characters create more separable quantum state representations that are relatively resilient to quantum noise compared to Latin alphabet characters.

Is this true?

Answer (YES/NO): NO